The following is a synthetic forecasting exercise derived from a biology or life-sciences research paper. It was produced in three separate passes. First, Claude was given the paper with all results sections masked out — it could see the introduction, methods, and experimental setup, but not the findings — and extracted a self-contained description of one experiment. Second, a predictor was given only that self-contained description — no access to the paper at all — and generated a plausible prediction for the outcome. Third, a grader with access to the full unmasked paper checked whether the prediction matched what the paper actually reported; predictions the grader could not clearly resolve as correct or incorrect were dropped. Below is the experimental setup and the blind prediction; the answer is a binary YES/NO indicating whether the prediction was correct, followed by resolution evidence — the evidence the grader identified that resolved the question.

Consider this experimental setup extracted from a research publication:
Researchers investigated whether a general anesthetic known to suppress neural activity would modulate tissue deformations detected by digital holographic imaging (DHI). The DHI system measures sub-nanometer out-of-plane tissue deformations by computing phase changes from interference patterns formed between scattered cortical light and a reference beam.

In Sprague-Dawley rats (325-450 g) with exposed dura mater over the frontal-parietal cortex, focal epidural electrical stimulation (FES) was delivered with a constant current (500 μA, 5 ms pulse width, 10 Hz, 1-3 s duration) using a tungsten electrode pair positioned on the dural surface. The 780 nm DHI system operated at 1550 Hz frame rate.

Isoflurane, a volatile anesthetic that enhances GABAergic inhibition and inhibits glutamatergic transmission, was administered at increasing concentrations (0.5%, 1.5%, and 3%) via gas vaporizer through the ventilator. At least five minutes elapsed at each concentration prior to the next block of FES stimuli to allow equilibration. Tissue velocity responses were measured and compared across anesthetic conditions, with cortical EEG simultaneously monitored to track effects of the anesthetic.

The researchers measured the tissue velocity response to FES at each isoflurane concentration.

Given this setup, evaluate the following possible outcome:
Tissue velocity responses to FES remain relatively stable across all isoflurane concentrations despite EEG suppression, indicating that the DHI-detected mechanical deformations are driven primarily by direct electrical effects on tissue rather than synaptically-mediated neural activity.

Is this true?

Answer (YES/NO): NO